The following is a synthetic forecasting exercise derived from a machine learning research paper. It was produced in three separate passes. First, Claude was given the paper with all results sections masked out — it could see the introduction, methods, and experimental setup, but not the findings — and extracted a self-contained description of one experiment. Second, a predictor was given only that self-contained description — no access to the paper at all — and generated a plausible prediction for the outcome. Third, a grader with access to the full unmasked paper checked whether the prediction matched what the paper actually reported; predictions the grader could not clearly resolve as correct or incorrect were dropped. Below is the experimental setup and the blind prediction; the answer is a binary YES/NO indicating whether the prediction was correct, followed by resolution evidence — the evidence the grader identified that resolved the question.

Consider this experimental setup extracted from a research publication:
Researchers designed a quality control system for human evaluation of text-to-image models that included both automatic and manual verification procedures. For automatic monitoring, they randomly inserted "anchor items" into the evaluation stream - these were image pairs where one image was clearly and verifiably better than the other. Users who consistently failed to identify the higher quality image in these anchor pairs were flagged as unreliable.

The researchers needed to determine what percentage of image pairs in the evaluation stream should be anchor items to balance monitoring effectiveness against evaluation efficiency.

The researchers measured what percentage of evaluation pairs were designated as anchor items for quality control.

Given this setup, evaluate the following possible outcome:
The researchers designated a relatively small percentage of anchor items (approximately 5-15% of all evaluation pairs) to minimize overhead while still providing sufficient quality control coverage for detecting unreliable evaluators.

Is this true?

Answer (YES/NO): YES